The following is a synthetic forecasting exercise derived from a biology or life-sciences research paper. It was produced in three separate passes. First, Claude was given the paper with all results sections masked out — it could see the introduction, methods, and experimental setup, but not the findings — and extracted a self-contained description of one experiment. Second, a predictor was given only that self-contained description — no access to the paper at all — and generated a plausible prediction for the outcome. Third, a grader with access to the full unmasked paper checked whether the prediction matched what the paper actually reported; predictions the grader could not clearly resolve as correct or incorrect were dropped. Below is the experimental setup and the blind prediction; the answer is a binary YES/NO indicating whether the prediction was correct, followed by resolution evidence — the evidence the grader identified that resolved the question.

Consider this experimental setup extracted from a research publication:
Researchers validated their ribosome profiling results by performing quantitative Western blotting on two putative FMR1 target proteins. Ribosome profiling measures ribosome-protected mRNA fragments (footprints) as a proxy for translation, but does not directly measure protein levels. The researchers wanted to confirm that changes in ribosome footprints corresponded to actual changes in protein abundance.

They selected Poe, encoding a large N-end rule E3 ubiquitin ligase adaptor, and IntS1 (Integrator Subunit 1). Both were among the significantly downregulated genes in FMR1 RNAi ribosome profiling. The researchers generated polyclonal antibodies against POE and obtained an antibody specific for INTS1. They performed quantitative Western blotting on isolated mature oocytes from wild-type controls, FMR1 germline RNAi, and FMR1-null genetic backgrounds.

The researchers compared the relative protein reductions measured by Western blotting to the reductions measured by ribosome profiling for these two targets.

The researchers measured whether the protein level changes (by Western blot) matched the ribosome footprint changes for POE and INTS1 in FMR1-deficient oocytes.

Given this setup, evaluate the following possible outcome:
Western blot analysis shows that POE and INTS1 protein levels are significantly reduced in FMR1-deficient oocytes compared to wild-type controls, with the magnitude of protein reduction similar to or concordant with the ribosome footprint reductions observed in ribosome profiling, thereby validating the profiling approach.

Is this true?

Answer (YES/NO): YES